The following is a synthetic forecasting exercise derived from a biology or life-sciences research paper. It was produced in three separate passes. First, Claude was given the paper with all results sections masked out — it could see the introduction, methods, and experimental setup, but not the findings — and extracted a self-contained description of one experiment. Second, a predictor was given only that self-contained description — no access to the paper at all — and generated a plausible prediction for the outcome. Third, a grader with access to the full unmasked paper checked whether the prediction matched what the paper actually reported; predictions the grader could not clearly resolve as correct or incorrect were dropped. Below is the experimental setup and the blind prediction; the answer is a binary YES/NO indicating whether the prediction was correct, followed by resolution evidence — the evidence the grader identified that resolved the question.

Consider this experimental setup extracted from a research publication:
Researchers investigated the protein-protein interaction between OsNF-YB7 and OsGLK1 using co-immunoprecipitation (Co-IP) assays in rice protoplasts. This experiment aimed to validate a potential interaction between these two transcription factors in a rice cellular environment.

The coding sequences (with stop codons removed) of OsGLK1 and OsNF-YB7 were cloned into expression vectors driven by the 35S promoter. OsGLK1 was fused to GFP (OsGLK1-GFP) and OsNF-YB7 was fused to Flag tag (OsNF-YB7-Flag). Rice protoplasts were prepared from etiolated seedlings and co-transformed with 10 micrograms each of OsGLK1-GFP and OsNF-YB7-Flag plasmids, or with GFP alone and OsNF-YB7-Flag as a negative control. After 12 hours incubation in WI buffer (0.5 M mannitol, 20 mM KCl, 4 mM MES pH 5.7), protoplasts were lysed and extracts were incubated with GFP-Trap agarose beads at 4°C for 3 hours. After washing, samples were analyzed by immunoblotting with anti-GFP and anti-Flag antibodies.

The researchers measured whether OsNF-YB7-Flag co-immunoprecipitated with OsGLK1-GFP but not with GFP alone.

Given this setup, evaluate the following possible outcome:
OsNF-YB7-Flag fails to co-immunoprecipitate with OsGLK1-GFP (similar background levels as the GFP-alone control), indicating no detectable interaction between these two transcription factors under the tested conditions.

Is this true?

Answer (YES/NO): NO